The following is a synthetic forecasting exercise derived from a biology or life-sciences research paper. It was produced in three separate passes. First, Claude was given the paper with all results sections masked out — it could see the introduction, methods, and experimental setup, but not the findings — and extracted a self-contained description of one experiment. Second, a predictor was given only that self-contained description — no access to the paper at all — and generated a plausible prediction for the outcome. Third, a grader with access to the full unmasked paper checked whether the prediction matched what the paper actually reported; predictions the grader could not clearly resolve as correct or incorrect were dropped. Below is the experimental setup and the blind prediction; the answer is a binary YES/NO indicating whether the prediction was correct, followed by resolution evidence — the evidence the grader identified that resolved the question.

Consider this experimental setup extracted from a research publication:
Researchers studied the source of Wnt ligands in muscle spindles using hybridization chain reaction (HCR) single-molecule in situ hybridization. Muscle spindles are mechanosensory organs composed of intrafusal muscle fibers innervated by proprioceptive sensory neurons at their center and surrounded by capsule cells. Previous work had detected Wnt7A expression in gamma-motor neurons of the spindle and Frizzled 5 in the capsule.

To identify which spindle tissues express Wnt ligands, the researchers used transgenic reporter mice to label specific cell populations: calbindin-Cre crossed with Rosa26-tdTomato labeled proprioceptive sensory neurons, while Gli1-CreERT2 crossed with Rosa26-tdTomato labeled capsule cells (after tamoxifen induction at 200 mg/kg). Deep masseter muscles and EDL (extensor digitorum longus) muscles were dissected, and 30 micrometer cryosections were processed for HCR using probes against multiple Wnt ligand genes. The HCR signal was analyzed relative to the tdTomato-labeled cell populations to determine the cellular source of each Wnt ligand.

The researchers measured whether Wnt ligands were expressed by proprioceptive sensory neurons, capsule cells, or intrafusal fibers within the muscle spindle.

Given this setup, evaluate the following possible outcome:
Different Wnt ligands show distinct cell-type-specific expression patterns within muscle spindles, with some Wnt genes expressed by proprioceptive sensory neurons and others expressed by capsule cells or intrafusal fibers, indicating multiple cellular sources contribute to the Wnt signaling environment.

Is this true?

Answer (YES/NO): NO